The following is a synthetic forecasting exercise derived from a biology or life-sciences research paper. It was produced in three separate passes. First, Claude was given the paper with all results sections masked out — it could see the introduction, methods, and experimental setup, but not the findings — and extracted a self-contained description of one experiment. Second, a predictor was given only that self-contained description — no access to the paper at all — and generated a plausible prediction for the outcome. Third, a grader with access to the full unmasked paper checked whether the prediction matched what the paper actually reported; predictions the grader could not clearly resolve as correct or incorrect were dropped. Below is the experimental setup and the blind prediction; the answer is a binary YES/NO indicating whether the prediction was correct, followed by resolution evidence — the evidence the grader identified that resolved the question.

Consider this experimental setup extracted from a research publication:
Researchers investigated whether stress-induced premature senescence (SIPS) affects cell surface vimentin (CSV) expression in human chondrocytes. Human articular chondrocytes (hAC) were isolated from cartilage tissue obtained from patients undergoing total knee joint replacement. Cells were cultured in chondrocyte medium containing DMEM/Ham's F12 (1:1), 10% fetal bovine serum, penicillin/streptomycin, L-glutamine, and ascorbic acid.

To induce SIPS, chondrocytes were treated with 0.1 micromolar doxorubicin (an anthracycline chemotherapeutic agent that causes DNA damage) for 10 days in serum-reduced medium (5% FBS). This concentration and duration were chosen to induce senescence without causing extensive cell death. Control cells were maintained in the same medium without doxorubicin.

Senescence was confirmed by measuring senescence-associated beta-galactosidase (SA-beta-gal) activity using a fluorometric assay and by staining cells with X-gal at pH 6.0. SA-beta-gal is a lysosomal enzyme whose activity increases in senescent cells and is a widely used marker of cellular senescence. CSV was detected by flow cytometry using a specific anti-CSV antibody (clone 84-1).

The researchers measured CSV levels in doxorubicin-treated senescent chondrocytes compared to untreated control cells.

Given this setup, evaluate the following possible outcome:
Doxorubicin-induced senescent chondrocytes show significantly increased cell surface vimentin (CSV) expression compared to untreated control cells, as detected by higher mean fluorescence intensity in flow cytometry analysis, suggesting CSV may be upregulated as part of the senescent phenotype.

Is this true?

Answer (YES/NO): NO